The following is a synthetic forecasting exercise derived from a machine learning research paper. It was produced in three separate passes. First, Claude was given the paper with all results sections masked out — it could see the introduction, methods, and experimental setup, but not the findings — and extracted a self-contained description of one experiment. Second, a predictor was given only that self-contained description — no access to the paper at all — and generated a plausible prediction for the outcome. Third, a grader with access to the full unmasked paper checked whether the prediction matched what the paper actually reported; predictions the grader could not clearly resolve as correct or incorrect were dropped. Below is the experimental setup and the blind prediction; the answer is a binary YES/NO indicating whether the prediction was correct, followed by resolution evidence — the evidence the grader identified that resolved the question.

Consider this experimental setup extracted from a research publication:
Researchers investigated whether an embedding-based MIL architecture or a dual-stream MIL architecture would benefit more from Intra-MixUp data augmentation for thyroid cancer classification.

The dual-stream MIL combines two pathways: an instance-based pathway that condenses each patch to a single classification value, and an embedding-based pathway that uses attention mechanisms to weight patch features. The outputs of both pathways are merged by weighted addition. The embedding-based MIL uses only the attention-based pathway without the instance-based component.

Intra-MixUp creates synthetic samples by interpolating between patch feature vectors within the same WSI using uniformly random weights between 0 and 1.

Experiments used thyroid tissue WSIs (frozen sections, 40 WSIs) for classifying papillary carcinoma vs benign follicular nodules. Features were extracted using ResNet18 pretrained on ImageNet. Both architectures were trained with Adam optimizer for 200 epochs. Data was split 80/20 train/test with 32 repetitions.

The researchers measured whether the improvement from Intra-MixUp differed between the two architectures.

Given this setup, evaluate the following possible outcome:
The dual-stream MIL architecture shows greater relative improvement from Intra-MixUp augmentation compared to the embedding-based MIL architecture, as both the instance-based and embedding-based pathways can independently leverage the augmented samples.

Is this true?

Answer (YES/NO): NO